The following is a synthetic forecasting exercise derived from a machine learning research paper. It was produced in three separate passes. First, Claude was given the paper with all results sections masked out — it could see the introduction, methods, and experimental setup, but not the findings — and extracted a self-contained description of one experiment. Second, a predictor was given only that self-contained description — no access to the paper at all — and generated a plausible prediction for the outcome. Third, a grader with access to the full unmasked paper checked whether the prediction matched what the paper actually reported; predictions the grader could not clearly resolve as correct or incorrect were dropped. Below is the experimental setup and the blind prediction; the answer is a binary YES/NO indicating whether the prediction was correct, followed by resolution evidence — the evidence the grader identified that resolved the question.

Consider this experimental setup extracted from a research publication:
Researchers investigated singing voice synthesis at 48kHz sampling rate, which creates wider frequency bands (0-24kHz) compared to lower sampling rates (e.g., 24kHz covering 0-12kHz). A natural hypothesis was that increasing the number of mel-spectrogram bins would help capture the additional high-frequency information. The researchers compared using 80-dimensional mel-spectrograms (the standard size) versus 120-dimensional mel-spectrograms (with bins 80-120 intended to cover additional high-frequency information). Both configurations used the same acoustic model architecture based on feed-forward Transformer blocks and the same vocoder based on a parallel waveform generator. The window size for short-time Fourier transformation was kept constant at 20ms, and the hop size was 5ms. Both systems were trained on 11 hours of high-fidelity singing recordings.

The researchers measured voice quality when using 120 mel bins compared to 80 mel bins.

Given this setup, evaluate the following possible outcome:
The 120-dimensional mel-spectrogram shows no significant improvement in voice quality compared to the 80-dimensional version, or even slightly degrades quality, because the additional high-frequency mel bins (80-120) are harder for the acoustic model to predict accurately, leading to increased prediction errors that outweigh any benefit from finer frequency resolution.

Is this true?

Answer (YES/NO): YES